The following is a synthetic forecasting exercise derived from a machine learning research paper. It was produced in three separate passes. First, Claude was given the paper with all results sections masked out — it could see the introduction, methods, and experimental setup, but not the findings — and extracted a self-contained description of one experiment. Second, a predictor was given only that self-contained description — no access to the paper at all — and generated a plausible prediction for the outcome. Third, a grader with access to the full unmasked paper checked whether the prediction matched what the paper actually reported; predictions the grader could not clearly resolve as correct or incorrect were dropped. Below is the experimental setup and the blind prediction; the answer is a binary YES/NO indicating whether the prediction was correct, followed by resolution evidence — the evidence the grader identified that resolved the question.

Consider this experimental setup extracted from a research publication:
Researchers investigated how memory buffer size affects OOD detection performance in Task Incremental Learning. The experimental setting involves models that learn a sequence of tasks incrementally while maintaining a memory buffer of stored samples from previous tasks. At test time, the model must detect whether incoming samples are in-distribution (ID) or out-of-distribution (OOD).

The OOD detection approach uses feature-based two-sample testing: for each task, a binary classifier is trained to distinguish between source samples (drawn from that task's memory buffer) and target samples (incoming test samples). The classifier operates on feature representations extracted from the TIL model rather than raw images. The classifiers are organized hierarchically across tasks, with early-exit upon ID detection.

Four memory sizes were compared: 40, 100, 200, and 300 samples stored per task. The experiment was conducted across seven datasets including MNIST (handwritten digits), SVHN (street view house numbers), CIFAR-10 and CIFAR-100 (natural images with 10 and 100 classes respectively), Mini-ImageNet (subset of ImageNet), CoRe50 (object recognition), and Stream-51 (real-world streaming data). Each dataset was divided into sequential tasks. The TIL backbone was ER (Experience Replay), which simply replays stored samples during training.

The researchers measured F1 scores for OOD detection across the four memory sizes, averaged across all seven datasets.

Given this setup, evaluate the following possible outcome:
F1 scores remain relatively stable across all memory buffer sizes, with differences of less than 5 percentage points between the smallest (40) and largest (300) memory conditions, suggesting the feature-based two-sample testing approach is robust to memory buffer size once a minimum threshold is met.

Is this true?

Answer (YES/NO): NO